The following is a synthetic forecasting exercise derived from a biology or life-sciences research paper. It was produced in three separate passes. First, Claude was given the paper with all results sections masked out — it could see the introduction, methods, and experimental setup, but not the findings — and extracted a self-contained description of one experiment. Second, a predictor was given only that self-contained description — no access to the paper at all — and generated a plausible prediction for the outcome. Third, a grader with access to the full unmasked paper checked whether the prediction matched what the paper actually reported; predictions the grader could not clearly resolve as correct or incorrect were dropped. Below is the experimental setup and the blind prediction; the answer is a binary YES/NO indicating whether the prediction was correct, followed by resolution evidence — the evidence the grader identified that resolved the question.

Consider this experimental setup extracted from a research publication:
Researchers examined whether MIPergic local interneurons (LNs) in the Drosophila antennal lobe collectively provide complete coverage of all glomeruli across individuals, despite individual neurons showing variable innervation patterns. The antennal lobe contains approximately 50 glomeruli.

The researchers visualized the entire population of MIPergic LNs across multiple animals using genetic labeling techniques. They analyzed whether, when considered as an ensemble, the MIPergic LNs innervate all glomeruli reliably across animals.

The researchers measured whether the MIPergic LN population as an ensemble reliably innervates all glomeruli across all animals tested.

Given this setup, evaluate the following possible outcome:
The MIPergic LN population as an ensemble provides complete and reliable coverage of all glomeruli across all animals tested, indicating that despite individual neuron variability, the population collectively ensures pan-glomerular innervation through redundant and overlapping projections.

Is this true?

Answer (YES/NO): YES